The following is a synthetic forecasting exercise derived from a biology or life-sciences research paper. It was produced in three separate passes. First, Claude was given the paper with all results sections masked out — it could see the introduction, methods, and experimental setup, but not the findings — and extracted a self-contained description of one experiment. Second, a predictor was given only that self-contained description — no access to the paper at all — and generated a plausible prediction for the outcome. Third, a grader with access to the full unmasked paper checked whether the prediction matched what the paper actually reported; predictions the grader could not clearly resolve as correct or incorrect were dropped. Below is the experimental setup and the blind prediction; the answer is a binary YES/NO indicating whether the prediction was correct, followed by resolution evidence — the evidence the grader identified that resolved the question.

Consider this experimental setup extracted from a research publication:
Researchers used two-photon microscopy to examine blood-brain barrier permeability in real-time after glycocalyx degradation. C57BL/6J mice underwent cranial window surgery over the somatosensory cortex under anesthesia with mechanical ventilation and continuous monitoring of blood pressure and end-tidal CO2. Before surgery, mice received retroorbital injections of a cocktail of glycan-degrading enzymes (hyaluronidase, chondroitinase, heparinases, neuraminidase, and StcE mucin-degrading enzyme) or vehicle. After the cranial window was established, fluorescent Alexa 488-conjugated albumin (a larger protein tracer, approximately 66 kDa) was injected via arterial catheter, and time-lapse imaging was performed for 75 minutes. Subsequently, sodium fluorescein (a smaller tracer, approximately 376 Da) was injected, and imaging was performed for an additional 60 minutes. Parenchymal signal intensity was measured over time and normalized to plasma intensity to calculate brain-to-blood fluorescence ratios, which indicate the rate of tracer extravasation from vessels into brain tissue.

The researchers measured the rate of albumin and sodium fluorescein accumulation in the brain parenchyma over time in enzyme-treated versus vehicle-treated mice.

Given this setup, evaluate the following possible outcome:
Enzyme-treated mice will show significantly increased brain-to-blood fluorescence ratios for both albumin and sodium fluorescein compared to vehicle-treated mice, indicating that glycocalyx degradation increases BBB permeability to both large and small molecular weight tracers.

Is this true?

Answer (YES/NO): NO